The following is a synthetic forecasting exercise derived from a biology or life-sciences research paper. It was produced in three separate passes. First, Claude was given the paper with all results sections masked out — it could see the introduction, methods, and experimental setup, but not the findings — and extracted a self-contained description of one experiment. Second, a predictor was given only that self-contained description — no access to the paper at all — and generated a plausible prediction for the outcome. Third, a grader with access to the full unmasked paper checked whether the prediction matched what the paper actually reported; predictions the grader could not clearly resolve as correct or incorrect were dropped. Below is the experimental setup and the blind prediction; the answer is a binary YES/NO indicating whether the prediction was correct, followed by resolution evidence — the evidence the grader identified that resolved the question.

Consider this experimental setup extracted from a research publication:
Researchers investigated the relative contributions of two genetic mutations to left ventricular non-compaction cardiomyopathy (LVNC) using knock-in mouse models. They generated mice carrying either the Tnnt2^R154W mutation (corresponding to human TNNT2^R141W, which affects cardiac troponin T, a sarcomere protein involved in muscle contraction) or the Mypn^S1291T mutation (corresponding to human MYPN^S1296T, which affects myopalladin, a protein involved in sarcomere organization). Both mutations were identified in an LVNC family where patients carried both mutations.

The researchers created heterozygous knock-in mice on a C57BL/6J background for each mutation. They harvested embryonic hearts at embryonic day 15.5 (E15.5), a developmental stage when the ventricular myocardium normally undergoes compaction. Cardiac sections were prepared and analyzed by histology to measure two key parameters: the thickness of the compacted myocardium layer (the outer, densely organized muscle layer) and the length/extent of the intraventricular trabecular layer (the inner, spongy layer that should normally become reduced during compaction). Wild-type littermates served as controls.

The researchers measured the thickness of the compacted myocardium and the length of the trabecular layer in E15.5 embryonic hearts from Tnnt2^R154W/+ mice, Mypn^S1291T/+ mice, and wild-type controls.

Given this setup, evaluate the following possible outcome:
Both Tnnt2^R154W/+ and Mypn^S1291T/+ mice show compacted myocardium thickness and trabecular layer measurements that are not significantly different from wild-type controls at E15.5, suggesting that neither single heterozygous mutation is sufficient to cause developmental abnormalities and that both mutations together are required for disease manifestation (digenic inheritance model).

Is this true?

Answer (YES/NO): NO